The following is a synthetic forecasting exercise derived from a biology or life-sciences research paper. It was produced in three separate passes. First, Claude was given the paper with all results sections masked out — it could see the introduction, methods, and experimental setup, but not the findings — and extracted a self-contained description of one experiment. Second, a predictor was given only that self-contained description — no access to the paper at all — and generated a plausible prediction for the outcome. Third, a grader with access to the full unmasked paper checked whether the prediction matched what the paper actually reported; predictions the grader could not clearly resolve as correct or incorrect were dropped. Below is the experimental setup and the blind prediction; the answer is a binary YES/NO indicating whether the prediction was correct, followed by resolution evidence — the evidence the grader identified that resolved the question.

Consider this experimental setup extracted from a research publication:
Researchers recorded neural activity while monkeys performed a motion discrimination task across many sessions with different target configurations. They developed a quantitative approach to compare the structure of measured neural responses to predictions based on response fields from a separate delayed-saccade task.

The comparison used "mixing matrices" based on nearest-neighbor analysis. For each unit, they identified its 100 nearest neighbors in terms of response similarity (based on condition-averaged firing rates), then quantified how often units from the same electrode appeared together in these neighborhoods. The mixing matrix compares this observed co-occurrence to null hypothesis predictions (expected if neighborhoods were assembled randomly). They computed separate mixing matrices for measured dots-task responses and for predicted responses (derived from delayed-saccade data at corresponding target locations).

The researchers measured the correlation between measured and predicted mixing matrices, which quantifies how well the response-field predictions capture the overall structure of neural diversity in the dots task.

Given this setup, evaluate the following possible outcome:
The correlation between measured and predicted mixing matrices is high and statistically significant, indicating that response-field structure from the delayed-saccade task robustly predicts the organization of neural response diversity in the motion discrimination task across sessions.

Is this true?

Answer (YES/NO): YES